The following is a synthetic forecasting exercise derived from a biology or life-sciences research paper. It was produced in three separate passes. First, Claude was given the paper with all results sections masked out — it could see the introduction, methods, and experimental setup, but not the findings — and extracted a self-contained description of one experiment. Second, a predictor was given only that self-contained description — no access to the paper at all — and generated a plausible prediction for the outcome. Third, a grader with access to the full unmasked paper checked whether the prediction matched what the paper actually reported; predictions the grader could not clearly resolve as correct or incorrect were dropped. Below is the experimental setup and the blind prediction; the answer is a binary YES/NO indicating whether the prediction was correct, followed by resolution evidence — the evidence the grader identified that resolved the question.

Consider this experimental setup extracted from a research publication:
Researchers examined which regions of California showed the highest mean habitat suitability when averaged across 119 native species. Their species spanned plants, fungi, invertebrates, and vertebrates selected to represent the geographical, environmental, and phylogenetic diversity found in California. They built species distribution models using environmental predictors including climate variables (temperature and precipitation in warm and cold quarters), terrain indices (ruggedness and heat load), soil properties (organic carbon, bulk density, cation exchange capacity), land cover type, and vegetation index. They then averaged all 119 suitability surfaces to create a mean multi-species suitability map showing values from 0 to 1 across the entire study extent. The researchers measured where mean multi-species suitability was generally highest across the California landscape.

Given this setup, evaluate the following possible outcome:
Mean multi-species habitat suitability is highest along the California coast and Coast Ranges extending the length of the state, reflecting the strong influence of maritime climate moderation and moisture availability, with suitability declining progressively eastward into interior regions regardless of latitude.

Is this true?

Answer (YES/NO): NO